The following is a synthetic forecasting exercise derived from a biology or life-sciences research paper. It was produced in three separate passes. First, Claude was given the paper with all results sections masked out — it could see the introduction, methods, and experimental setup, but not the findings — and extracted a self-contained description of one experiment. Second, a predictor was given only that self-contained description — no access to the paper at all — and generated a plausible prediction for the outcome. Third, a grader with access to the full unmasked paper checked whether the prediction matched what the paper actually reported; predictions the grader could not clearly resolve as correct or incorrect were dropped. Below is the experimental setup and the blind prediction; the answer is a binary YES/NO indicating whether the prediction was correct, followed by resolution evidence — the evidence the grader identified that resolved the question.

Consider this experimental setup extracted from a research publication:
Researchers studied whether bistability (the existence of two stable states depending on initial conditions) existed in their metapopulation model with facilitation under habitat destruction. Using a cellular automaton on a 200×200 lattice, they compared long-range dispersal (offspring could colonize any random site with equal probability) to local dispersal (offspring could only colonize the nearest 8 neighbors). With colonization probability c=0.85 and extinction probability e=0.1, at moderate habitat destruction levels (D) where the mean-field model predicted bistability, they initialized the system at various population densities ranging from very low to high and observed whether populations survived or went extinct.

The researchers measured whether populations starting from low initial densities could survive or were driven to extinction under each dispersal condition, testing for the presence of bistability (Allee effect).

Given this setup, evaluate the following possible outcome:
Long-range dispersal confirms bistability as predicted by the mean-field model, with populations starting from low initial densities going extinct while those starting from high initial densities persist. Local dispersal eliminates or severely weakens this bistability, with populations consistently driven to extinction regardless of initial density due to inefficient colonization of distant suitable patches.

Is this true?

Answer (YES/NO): NO